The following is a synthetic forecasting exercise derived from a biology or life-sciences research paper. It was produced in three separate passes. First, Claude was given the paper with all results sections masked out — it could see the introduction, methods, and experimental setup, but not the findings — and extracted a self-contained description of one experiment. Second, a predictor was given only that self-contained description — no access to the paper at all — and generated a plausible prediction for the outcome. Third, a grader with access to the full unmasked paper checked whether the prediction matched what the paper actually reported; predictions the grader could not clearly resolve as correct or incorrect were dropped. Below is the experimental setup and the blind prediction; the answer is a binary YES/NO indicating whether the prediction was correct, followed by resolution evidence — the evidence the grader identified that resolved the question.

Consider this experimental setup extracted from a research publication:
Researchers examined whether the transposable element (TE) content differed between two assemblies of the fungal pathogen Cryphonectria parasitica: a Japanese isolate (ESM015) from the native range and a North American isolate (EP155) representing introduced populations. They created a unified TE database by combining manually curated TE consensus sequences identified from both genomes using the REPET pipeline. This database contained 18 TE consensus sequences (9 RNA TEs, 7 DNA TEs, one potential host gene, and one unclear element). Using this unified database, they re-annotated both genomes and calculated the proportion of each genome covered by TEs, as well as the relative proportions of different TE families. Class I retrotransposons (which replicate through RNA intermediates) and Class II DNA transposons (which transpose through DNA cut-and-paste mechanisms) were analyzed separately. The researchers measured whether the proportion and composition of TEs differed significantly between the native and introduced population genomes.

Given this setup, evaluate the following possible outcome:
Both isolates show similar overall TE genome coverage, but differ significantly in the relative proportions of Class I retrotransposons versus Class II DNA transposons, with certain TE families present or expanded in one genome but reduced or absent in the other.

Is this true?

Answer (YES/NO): NO